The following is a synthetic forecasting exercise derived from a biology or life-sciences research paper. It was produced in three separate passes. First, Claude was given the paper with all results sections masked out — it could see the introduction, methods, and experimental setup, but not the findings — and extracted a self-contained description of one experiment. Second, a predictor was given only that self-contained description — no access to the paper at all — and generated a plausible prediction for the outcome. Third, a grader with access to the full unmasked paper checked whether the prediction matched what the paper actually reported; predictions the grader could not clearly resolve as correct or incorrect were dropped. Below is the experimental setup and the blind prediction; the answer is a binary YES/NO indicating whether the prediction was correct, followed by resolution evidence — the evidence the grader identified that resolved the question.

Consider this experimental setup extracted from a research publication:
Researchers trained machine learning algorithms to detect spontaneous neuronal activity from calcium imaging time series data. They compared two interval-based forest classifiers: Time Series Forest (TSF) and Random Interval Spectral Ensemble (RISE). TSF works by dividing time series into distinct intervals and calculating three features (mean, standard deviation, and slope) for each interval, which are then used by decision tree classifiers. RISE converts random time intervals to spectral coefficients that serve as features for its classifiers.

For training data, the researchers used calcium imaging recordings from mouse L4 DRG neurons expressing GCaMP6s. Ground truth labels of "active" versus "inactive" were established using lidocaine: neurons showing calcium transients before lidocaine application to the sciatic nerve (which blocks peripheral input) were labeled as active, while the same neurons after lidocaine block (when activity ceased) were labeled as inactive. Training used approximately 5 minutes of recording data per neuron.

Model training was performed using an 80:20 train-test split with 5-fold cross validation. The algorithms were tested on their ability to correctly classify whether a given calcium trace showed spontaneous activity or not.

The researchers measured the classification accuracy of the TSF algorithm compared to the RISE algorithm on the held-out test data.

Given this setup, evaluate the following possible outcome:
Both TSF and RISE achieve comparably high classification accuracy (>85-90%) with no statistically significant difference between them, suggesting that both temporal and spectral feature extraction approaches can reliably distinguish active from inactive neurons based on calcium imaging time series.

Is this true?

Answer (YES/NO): NO